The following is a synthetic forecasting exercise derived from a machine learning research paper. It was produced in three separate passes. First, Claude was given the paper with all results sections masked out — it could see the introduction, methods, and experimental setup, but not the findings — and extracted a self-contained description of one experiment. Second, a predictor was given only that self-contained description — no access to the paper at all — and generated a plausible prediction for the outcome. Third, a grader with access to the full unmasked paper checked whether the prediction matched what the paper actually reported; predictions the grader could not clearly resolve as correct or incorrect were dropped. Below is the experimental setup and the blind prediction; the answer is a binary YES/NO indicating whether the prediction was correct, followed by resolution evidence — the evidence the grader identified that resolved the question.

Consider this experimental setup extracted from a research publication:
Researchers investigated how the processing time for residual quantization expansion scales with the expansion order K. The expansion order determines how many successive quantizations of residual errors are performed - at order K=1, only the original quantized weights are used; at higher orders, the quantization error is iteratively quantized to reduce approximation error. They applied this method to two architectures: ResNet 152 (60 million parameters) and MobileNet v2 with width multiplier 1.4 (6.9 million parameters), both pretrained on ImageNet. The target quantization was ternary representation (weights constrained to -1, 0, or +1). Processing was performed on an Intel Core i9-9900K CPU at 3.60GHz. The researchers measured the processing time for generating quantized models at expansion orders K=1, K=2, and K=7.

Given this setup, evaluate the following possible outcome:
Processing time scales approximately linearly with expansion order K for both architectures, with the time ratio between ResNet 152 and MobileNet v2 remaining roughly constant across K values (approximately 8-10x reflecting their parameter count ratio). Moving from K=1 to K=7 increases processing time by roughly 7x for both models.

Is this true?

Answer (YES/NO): NO